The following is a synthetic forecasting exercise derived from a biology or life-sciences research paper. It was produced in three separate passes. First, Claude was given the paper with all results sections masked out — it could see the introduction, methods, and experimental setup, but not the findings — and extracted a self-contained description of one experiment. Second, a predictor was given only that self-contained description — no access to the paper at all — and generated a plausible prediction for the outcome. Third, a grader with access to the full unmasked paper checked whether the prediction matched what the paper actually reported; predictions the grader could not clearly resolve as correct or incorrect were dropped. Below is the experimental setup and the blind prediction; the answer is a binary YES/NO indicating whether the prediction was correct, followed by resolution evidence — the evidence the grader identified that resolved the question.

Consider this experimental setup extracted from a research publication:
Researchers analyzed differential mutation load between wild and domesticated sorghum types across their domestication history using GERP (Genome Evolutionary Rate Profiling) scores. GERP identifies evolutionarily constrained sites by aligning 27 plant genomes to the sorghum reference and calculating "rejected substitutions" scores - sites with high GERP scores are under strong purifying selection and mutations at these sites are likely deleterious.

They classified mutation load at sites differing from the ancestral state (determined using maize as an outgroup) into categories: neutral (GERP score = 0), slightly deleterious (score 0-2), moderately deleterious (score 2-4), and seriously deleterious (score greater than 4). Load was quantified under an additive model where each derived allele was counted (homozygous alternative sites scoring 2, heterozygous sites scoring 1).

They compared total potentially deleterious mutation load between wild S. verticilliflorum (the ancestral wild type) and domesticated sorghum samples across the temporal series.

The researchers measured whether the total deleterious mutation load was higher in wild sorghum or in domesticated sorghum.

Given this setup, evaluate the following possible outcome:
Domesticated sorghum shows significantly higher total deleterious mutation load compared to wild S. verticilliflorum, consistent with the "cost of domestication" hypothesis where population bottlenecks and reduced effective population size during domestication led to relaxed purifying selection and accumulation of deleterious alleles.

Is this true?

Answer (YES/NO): NO